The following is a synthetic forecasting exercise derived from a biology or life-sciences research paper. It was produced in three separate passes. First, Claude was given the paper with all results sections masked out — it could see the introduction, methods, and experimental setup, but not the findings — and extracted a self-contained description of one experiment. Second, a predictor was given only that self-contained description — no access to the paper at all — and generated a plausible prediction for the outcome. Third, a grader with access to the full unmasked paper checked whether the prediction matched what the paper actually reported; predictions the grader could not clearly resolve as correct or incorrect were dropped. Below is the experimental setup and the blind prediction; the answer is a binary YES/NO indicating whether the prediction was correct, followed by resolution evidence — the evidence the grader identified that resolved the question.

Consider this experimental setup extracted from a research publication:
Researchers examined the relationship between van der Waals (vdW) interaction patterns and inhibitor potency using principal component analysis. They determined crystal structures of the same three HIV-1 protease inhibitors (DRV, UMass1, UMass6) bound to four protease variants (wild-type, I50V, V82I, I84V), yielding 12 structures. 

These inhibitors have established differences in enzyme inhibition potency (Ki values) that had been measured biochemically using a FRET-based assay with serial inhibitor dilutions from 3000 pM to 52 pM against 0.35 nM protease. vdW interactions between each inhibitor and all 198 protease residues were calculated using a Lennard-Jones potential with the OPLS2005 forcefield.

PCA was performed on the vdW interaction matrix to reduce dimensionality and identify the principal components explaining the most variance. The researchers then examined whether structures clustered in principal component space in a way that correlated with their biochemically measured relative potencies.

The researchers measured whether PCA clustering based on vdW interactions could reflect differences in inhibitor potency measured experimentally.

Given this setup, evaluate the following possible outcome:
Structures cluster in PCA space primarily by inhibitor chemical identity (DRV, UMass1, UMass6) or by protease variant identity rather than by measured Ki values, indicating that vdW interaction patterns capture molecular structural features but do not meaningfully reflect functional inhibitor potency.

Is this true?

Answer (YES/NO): NO